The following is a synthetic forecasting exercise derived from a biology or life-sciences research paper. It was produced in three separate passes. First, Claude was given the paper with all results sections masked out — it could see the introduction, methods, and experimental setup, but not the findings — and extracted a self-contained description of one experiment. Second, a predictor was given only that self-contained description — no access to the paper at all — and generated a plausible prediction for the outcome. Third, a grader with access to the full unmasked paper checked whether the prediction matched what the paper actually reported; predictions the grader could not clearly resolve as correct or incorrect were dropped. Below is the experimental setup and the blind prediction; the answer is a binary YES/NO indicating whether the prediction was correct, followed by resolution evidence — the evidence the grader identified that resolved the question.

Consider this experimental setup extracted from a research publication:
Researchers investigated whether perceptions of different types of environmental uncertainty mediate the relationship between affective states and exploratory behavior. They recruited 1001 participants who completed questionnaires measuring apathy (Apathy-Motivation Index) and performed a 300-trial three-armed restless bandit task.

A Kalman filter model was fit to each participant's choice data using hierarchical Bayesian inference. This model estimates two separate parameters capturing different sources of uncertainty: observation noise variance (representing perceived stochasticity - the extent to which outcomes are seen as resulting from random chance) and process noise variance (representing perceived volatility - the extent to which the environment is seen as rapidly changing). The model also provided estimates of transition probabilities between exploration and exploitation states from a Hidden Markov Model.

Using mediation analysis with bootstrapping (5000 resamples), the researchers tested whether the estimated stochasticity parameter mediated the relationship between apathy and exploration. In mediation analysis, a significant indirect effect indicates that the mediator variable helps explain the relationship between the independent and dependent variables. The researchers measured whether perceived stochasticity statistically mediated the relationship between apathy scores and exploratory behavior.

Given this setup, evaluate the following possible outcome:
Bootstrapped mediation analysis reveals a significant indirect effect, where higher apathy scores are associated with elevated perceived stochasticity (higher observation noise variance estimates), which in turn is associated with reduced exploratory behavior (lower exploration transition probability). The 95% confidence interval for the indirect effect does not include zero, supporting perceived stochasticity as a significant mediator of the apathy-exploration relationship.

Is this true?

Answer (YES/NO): NO